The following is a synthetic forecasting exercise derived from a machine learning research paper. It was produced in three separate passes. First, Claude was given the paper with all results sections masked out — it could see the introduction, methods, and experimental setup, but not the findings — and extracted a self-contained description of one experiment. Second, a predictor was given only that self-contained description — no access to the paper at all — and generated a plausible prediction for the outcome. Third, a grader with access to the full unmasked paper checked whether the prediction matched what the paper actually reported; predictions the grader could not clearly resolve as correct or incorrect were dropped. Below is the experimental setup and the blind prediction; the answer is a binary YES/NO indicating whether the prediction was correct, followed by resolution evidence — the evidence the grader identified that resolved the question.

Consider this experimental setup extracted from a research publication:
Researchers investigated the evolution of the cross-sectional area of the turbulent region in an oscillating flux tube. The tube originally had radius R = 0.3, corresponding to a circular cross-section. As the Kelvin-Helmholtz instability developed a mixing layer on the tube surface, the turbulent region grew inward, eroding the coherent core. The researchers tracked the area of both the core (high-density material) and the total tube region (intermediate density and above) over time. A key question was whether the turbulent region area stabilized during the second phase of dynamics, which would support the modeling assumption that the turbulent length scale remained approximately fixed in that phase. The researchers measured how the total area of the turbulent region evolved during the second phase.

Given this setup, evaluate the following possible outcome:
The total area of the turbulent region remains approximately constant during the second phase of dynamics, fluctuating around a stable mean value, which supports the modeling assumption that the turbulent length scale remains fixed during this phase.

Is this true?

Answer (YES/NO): YES